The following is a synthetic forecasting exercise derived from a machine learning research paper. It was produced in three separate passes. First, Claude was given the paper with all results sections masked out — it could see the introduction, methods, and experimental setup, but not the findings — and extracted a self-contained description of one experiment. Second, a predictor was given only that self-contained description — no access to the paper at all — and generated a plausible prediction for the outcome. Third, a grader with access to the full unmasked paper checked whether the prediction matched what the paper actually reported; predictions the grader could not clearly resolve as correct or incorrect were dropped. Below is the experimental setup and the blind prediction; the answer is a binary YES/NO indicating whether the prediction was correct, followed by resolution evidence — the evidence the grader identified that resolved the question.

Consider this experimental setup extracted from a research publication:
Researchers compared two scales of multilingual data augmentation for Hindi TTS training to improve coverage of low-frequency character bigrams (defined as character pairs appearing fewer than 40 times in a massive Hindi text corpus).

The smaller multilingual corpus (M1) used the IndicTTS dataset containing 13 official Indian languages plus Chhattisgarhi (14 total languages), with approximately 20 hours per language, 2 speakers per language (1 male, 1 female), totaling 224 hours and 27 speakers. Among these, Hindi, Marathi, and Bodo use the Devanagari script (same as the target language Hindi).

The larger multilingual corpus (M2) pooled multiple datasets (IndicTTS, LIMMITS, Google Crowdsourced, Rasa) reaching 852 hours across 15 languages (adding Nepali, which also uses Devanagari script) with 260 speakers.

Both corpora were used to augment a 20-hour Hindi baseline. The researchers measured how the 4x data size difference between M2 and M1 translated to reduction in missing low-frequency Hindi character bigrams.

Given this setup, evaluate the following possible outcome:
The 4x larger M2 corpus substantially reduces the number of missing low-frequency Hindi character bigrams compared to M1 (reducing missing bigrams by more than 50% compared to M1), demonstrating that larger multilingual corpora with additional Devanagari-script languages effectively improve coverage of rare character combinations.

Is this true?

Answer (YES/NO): NO